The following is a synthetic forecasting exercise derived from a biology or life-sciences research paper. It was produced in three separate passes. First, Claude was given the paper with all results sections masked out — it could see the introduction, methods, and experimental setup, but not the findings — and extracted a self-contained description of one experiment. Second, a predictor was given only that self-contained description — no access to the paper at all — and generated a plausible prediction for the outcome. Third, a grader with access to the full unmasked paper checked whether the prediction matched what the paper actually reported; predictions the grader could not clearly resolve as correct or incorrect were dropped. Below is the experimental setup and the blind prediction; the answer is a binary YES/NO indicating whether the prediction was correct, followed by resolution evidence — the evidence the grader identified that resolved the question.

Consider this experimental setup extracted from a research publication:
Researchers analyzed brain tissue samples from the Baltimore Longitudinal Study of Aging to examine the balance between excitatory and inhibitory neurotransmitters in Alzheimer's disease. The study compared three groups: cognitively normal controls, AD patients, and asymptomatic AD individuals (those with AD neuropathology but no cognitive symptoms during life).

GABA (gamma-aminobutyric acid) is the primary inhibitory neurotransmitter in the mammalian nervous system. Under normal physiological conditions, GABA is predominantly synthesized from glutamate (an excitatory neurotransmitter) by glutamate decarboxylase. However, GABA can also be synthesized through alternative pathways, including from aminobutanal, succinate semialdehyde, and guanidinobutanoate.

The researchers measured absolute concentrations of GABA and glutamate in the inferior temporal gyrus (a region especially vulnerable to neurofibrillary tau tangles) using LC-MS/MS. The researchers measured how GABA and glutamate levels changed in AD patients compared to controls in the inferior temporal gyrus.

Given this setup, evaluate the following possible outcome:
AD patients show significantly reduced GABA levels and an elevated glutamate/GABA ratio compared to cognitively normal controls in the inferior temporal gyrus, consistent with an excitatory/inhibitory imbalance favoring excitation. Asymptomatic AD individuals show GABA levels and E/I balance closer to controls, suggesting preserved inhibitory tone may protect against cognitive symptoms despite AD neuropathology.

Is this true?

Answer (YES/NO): NO